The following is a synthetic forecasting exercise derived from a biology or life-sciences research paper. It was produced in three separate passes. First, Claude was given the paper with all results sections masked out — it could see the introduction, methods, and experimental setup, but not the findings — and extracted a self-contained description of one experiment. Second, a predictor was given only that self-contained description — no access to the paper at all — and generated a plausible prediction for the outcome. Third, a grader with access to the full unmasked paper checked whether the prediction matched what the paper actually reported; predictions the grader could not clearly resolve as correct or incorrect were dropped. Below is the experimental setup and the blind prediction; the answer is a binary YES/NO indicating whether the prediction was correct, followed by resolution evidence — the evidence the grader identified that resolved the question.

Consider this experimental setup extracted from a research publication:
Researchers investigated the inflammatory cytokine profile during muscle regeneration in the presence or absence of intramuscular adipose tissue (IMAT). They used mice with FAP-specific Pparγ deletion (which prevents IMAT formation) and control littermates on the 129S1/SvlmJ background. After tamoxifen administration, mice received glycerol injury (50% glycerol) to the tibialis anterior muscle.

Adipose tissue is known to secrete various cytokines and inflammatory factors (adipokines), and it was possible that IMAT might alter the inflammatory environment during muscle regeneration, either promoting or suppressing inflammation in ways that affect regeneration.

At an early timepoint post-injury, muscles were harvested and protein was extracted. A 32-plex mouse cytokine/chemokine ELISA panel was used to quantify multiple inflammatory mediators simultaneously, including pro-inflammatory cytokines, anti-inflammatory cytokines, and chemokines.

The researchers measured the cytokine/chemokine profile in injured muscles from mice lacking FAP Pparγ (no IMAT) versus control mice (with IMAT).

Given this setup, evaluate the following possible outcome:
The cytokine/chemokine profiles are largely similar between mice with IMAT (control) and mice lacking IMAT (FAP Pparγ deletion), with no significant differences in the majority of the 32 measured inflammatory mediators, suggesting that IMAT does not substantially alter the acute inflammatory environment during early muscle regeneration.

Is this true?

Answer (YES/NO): YES